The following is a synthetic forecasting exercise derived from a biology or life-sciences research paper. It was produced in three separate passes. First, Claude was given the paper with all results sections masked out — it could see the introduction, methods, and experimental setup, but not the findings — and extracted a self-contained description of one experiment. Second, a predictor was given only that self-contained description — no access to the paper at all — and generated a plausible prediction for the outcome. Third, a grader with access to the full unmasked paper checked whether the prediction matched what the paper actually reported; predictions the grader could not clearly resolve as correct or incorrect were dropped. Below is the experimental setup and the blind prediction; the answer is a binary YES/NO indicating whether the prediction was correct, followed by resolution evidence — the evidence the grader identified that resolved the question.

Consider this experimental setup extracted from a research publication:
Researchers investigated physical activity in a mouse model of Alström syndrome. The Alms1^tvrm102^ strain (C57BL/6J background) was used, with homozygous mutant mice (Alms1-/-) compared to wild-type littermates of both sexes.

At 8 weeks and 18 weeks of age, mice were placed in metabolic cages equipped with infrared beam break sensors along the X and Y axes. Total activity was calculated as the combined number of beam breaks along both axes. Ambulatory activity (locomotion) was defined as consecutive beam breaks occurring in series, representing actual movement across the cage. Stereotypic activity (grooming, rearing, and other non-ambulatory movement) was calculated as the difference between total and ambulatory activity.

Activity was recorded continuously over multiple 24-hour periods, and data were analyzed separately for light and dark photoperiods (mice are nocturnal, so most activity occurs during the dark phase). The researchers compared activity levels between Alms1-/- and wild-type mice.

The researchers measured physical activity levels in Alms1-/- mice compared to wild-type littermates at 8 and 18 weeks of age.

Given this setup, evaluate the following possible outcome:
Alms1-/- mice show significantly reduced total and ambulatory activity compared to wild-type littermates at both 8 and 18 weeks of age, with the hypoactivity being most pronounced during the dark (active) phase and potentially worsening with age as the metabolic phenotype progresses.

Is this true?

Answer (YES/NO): NO